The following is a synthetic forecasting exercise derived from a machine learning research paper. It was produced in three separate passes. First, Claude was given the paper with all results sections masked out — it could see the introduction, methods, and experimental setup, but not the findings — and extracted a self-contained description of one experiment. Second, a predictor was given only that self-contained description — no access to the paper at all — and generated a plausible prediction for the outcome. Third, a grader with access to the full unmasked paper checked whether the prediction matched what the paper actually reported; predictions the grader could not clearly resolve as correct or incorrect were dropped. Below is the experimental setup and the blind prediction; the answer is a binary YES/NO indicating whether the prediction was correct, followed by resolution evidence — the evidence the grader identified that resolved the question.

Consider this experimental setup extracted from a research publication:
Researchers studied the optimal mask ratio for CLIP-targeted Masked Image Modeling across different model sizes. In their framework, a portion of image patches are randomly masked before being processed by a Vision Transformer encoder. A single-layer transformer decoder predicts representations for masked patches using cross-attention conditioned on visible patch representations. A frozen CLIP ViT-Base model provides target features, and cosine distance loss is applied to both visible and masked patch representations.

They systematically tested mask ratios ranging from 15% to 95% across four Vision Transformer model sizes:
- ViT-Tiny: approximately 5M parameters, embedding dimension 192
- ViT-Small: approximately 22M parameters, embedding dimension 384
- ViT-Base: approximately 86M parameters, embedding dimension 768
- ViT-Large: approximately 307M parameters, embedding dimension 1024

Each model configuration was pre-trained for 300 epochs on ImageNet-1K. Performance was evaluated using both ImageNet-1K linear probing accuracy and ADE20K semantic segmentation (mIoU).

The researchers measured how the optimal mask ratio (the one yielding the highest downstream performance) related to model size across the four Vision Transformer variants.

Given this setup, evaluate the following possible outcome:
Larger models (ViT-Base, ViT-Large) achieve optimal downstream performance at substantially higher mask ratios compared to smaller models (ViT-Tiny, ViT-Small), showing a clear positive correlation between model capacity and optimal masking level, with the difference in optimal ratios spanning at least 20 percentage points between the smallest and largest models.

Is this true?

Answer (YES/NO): YES